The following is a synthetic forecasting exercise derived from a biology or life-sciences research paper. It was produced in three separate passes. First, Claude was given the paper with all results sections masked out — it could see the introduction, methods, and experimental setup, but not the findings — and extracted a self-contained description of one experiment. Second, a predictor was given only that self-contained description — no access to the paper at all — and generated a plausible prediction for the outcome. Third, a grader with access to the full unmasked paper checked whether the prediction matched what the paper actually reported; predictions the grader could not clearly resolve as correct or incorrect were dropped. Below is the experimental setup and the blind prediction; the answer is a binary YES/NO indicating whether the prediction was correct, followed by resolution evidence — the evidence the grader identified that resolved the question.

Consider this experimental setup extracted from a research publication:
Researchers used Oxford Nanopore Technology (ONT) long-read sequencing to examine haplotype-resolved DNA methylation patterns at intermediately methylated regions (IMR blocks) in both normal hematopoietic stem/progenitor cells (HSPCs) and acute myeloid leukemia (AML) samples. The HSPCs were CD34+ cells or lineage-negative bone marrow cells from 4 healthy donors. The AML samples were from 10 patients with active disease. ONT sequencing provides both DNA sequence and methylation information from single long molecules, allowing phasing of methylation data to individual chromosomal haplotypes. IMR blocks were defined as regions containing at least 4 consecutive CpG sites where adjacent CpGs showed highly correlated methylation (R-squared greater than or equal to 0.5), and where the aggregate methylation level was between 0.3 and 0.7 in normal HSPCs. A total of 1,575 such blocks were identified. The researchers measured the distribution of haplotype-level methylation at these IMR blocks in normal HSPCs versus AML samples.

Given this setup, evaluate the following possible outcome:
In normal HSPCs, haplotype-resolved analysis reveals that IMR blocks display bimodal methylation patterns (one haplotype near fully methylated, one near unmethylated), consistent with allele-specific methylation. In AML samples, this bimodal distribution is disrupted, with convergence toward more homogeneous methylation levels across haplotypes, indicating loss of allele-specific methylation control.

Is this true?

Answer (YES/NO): NO